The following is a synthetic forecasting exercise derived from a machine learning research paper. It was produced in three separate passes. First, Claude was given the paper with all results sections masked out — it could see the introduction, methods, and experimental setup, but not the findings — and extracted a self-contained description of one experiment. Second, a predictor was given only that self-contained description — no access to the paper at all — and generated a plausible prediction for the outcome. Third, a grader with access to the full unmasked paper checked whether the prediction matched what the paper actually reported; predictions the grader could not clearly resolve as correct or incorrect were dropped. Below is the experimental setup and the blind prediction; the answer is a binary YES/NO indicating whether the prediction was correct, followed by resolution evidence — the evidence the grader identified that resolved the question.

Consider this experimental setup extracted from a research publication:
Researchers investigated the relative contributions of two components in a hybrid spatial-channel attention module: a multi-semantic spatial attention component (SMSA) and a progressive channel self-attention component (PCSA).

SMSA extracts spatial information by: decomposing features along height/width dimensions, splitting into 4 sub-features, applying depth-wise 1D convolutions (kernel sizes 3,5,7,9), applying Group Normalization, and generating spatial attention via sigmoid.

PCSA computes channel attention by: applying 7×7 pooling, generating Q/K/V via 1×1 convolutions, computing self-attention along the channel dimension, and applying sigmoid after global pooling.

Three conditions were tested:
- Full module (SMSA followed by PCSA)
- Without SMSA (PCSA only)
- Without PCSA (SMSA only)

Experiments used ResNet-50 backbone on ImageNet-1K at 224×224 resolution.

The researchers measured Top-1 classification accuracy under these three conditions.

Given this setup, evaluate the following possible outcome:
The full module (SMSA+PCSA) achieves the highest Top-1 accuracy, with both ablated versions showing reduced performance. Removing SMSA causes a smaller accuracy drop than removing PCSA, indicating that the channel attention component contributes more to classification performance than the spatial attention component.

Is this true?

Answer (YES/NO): NO